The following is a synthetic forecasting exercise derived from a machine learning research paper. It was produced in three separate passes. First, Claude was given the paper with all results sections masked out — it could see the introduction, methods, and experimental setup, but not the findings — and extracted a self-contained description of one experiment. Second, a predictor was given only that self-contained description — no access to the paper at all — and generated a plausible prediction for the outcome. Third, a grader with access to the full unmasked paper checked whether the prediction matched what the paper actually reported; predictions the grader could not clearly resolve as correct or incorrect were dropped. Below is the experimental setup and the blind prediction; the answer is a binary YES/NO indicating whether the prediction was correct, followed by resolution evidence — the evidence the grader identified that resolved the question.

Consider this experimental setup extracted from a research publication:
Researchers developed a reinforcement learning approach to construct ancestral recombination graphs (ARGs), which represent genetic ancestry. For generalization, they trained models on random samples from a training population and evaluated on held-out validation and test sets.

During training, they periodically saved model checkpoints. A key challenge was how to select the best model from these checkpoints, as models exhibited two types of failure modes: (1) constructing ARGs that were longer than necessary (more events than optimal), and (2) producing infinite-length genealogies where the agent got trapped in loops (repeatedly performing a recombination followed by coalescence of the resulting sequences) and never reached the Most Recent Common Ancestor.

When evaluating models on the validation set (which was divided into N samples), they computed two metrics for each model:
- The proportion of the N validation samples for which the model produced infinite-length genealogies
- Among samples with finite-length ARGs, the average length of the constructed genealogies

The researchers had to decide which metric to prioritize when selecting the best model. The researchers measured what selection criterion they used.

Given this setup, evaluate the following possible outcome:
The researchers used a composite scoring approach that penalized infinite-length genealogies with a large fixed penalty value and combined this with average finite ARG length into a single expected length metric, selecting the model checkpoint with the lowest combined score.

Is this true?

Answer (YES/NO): NO